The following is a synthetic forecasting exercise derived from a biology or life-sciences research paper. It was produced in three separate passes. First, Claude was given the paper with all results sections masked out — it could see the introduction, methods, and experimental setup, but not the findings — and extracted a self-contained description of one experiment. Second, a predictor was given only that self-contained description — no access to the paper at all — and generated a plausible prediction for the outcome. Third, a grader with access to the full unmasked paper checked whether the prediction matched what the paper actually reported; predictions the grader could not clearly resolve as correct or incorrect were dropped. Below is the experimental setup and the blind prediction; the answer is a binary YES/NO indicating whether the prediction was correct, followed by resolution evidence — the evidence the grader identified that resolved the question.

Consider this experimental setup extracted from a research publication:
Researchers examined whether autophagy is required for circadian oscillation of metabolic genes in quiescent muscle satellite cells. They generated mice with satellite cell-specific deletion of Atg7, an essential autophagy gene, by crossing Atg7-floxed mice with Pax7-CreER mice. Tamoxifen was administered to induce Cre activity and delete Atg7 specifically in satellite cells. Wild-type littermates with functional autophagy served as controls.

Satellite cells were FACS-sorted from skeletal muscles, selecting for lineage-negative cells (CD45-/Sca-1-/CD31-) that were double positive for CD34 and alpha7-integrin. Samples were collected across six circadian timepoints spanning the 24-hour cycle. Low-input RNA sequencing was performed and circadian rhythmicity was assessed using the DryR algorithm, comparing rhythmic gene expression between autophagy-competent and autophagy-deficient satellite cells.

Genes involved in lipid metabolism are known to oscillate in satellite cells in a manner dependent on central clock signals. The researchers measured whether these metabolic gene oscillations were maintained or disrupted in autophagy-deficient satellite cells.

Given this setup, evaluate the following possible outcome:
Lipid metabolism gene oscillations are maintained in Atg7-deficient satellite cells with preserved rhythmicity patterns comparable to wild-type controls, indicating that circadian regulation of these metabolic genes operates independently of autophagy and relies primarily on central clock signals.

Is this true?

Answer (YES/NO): NO